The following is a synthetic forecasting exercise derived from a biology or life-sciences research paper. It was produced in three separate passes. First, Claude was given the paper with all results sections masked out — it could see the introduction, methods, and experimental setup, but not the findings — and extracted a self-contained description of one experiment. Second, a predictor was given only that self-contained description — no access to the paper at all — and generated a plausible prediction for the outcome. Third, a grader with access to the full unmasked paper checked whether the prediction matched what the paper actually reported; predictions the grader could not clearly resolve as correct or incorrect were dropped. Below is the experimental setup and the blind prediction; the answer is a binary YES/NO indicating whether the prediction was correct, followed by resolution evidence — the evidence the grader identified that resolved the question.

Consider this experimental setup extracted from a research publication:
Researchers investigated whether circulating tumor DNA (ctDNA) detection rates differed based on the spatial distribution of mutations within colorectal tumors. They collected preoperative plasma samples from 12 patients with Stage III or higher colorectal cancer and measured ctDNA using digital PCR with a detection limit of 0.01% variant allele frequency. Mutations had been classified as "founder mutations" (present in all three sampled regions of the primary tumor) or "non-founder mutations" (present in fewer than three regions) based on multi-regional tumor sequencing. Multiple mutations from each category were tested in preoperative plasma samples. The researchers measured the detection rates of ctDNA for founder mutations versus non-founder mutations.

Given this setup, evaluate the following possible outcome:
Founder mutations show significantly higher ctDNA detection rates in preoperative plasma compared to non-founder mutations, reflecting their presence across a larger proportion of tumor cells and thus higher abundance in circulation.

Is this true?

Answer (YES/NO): NO